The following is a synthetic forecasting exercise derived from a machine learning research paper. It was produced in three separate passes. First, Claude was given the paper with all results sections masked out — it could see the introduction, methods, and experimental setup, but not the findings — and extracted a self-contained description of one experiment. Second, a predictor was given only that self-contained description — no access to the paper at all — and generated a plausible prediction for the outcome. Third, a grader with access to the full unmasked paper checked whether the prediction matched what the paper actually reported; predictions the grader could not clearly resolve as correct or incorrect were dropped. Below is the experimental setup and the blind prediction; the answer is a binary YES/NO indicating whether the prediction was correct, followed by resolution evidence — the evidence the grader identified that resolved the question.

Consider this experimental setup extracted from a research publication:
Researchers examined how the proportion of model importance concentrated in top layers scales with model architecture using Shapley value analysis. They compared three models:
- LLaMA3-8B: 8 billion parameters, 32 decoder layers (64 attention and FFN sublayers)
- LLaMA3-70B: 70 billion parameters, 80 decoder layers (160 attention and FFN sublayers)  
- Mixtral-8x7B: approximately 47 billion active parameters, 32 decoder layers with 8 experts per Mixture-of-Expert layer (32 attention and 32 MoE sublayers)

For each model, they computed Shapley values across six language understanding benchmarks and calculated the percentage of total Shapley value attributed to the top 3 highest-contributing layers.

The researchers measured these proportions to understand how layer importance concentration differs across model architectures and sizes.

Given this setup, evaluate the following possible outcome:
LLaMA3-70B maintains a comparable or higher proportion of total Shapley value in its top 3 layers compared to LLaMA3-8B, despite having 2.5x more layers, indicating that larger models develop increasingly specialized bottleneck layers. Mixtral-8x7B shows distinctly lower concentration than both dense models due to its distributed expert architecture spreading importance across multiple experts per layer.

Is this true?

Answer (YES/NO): NO